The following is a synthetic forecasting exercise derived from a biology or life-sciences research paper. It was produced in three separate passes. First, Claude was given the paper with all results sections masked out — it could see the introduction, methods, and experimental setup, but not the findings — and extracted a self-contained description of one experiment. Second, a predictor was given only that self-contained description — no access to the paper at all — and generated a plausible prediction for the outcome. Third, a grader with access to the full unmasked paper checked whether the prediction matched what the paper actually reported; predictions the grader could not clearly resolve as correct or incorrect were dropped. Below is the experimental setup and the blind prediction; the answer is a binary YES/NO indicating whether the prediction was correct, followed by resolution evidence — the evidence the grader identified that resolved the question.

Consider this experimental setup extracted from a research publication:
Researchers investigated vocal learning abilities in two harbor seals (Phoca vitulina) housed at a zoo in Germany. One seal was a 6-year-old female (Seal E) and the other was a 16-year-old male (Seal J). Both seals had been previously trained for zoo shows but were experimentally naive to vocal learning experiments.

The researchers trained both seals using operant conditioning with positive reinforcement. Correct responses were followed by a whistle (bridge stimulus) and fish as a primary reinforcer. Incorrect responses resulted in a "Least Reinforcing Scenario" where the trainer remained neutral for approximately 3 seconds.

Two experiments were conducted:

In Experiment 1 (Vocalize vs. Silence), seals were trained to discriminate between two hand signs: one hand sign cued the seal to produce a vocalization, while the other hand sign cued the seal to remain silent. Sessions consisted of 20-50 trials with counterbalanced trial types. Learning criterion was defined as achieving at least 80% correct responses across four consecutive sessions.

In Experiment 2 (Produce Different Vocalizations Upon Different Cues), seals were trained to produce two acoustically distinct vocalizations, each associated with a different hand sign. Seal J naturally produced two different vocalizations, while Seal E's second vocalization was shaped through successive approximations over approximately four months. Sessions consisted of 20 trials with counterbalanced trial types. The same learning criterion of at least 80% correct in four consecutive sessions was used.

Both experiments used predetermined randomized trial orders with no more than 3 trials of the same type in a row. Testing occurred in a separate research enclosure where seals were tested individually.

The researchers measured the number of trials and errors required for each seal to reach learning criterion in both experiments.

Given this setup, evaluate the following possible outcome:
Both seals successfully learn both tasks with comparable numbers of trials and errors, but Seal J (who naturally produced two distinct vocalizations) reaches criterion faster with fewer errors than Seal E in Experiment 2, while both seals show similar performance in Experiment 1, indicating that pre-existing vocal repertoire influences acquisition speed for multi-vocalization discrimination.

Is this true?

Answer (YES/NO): NO